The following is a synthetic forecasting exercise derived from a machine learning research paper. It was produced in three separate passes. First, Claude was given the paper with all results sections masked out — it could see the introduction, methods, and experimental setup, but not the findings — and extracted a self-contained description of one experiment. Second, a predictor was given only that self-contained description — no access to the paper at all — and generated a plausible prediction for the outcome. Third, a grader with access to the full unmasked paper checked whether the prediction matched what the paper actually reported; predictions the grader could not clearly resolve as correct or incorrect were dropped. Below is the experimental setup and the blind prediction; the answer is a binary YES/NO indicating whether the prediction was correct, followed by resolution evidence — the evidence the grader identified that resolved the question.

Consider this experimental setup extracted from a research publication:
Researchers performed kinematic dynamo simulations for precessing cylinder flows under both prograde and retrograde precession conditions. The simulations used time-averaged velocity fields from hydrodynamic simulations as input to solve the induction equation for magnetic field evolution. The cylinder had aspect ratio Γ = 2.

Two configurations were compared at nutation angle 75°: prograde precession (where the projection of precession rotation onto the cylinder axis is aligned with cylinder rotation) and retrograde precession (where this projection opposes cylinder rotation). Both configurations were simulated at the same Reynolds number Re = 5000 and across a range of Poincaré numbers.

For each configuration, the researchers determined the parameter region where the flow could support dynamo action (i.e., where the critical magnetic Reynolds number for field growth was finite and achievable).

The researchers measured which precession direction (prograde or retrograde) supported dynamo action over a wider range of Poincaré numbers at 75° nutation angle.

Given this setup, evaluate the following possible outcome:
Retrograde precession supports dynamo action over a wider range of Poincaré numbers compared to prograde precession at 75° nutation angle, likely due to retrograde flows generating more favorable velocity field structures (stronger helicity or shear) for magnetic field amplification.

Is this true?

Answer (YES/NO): YES